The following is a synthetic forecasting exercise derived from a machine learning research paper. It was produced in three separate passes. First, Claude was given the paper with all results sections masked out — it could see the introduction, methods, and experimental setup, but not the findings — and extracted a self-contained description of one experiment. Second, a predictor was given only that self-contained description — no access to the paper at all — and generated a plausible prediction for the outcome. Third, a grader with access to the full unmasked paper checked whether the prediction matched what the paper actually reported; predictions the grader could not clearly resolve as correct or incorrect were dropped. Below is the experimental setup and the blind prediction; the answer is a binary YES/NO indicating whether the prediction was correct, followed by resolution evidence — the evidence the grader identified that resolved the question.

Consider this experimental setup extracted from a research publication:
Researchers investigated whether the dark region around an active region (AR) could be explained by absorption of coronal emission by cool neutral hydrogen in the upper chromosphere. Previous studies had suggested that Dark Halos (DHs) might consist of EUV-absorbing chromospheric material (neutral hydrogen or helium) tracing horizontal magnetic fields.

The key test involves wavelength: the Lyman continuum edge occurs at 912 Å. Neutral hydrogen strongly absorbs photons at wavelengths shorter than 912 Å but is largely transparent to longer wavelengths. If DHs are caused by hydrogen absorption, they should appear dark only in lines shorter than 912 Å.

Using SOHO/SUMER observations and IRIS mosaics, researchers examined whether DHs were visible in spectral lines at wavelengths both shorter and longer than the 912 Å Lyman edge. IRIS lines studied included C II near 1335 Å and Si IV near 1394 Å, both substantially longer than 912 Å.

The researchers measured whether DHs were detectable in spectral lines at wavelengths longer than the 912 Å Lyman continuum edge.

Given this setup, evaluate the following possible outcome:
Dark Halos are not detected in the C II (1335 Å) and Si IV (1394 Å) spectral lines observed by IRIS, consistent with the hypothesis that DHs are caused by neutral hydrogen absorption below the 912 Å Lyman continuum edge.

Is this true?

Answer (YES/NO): NO